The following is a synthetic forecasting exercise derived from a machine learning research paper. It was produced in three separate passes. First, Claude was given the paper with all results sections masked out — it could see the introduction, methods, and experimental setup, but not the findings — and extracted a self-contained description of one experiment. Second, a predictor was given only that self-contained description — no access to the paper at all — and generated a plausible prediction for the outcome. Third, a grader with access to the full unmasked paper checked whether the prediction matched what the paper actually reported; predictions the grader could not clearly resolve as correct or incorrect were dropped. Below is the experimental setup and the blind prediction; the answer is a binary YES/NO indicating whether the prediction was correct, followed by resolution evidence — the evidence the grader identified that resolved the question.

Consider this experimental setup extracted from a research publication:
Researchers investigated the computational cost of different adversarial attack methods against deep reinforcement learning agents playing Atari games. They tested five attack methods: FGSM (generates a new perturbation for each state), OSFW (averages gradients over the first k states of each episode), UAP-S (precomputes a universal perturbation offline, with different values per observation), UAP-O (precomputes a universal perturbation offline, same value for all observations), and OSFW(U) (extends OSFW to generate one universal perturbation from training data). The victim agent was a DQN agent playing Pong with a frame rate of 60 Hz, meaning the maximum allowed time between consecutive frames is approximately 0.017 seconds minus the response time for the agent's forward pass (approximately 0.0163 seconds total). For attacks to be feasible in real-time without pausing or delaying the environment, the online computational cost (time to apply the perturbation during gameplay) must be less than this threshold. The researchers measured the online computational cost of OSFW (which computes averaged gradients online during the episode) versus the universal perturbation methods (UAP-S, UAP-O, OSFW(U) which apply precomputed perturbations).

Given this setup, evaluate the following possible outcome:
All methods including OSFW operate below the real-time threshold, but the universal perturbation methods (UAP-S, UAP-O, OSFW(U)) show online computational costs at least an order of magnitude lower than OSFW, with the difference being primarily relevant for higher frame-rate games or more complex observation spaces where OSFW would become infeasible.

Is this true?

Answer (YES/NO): NO